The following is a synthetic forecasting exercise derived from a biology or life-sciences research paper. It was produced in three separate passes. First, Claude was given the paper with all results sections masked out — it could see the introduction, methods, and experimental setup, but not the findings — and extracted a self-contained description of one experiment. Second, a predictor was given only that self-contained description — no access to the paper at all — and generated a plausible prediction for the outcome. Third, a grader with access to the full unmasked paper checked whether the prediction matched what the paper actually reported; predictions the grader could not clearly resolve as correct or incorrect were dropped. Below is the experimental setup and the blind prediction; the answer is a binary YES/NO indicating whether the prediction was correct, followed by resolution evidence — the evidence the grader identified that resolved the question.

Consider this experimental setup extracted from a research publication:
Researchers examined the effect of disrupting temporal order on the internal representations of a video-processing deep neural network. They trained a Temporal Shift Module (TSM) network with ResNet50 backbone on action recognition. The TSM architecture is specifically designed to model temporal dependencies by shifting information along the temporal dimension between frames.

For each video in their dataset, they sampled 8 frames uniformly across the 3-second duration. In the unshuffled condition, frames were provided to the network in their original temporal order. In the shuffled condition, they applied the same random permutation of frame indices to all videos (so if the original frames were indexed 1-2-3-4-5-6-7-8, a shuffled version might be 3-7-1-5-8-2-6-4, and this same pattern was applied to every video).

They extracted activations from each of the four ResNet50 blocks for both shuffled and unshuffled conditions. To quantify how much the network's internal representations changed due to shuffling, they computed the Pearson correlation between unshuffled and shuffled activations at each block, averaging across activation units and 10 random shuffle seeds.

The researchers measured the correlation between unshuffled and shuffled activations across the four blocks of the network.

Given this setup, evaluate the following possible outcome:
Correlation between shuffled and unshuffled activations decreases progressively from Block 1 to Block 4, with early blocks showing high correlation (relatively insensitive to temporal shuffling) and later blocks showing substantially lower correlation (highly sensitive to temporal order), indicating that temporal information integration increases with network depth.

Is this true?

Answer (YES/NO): YES